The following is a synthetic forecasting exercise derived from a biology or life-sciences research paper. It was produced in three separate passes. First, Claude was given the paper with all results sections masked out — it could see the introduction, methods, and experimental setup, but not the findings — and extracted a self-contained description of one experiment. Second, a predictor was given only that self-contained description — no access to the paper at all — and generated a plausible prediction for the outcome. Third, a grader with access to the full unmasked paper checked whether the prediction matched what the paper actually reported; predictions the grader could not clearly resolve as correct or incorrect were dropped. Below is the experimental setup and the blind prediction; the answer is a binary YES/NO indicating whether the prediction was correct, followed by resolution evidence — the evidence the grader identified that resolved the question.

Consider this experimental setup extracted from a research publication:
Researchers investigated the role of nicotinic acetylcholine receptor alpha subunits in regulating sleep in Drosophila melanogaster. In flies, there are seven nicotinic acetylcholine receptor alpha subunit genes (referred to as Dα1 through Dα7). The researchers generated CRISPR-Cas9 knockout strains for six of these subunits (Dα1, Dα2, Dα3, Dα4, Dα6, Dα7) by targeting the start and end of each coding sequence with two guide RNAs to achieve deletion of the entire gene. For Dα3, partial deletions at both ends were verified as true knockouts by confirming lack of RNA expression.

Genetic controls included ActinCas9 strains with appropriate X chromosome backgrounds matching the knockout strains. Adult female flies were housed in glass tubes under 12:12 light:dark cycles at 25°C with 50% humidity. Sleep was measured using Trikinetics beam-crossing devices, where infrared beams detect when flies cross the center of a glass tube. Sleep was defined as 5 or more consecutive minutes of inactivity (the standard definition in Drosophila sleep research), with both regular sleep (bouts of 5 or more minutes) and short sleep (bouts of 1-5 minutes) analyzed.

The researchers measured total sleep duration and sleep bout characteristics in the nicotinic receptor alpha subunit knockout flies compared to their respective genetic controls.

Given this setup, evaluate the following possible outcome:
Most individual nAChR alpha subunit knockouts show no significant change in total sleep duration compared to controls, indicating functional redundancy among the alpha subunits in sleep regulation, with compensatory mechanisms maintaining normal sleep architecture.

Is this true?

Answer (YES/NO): NO